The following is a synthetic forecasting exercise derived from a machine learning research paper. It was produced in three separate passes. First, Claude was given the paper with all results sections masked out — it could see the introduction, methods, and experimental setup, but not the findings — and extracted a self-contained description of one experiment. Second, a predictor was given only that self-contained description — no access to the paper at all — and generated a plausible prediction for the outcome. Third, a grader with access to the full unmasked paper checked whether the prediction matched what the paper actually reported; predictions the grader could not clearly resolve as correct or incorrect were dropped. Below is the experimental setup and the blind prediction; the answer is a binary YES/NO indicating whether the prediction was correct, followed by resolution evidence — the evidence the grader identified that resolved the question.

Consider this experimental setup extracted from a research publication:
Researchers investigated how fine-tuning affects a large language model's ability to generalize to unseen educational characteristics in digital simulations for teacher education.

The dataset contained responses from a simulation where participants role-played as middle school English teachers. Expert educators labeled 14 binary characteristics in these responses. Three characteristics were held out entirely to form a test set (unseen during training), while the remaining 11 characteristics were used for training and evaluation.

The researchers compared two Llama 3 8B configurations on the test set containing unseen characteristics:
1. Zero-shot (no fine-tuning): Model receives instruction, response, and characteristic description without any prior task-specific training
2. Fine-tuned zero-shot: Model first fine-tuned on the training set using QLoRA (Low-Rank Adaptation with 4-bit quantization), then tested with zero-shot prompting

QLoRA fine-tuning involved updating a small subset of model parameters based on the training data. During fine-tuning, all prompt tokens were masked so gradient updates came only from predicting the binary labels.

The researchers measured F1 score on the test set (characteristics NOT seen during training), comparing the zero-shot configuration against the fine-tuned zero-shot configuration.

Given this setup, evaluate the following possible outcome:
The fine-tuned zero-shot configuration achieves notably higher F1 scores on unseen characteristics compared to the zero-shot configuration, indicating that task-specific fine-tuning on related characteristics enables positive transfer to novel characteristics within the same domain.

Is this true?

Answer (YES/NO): NO